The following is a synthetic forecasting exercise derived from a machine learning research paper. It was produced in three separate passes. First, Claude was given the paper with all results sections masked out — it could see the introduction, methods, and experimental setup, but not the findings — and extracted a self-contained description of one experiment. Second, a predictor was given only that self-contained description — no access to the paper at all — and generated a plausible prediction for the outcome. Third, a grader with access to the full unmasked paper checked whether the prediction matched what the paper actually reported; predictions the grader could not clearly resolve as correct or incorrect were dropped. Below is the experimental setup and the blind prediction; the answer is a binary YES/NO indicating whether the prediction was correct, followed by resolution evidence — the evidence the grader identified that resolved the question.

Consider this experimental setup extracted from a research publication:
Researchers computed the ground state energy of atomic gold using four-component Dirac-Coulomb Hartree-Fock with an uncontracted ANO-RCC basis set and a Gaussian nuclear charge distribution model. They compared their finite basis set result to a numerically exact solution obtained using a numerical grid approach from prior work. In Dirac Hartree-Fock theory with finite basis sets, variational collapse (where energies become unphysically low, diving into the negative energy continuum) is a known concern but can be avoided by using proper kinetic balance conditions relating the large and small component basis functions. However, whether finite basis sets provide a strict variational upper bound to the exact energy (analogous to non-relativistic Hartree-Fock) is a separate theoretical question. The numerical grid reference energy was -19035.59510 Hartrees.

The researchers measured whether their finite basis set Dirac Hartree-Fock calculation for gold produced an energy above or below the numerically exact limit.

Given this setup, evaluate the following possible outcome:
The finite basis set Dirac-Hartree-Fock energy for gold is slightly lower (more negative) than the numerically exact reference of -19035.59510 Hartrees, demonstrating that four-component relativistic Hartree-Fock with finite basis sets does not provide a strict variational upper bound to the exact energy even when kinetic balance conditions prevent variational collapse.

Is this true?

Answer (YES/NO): NO